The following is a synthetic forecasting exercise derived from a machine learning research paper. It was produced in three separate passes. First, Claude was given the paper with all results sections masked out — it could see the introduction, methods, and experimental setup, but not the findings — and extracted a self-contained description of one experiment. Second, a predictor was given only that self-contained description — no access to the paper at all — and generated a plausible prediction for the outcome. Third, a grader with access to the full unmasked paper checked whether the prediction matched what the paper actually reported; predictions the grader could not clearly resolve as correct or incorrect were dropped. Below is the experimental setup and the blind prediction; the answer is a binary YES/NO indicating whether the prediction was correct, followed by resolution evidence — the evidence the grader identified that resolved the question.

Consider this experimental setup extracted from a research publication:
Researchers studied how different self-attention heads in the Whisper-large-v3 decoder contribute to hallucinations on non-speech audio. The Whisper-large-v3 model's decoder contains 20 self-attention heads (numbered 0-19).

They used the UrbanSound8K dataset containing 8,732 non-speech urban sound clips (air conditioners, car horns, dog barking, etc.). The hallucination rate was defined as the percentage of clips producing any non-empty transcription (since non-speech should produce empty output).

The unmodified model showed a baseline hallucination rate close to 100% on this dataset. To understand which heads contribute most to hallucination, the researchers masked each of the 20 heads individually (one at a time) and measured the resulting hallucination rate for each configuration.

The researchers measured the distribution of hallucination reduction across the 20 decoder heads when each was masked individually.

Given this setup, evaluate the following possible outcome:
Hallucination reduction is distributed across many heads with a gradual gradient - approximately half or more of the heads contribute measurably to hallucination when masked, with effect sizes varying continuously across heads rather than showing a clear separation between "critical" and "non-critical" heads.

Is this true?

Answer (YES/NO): NO